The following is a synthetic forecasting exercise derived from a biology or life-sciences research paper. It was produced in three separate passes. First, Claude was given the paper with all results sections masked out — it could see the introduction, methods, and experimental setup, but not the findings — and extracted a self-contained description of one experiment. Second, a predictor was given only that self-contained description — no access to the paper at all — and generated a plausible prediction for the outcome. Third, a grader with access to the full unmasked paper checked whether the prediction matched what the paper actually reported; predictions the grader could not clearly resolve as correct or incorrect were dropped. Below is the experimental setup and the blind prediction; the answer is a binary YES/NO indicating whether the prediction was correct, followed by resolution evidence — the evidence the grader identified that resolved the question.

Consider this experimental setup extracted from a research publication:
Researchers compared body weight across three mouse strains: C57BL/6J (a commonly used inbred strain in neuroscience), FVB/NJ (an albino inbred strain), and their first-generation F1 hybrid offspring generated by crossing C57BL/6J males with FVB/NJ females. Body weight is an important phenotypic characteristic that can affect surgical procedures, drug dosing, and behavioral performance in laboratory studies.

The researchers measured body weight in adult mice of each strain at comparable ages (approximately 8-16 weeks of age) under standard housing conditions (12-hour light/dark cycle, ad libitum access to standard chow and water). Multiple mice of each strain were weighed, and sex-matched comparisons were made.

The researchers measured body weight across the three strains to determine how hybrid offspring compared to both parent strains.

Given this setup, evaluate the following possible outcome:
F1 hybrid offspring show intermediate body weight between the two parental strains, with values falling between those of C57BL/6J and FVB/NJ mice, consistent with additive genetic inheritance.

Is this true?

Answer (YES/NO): NO